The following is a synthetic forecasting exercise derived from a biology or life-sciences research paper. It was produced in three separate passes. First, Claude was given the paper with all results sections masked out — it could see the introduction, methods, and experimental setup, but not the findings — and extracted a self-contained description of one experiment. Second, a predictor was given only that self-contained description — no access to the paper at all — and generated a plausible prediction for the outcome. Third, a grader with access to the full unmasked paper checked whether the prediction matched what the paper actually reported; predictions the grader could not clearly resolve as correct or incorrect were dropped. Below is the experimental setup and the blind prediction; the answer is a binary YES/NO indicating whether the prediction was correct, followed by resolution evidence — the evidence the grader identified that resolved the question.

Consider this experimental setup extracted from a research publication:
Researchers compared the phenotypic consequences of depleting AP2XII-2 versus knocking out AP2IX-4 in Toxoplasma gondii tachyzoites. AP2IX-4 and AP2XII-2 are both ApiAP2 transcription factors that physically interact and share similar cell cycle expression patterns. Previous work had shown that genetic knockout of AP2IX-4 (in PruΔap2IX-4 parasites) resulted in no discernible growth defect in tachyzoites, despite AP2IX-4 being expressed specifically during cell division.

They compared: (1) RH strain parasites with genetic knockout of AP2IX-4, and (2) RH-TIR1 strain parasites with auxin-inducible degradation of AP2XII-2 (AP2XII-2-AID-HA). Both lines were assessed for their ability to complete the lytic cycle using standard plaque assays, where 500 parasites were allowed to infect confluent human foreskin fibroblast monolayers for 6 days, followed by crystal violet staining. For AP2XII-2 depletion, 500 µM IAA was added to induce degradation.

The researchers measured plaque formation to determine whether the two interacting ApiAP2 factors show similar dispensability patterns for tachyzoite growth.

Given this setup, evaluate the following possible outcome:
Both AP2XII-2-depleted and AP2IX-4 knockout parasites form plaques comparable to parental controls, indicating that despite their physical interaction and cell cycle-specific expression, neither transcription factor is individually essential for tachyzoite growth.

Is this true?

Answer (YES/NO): NO